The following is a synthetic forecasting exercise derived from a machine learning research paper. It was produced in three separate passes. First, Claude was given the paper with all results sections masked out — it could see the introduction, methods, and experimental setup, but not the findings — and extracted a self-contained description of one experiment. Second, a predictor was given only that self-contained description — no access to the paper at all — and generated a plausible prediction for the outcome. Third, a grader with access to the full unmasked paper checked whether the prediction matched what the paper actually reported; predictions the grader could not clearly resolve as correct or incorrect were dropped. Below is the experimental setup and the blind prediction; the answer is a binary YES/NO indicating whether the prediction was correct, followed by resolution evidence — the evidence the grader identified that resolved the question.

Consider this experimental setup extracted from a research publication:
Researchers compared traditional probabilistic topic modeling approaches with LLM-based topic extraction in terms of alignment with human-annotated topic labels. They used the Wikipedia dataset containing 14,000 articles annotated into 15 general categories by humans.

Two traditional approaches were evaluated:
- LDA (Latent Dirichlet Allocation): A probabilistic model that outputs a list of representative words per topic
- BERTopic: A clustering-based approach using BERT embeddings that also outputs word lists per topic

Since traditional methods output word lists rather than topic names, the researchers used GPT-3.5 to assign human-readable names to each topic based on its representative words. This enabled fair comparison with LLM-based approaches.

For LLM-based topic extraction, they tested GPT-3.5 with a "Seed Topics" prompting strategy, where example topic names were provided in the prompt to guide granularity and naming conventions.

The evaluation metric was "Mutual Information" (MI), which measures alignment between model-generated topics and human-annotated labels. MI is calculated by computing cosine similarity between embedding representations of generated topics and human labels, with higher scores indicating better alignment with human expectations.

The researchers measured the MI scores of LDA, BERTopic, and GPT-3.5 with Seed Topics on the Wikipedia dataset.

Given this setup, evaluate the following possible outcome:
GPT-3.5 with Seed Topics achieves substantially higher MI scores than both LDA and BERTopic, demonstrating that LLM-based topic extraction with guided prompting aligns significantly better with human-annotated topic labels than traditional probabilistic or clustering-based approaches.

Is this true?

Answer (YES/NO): NO